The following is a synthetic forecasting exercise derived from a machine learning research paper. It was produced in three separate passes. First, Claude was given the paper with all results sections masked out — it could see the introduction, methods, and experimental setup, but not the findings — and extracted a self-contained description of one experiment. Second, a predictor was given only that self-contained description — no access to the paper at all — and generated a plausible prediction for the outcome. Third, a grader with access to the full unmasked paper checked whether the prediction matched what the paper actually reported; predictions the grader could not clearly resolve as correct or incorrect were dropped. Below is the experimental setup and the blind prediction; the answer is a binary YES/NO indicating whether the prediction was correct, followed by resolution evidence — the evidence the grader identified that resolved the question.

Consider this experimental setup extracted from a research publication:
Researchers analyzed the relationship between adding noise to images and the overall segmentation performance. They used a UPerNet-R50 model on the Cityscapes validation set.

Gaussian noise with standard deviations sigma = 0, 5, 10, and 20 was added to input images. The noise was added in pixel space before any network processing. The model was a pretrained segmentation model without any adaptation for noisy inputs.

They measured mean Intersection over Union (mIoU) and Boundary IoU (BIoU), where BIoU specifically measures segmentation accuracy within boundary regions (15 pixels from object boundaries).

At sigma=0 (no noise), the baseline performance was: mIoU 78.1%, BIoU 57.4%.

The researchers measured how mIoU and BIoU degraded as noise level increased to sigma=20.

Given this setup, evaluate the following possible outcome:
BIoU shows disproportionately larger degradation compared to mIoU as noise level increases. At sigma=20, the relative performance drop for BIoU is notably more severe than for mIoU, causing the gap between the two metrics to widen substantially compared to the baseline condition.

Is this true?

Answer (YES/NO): NO